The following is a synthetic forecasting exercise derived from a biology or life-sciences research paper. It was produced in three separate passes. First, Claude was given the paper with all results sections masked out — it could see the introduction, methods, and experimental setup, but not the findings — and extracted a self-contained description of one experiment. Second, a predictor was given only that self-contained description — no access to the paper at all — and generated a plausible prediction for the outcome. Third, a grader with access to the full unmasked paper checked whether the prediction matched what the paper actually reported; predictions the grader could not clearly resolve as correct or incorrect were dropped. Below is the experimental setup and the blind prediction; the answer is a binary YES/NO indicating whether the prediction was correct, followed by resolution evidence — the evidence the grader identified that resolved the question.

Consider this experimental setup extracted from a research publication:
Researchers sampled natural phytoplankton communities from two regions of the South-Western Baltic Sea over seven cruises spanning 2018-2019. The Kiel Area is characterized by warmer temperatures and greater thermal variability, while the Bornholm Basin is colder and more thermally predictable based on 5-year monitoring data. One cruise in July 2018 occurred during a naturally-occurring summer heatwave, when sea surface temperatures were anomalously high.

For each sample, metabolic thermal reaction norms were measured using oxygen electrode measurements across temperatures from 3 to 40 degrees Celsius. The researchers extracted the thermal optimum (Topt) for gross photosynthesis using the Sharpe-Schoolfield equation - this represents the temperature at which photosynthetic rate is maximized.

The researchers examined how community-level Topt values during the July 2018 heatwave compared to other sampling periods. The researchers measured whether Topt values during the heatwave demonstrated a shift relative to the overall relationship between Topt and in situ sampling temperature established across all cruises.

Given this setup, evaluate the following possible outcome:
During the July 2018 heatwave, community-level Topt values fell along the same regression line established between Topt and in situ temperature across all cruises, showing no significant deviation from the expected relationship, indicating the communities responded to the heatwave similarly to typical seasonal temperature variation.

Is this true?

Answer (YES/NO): YES